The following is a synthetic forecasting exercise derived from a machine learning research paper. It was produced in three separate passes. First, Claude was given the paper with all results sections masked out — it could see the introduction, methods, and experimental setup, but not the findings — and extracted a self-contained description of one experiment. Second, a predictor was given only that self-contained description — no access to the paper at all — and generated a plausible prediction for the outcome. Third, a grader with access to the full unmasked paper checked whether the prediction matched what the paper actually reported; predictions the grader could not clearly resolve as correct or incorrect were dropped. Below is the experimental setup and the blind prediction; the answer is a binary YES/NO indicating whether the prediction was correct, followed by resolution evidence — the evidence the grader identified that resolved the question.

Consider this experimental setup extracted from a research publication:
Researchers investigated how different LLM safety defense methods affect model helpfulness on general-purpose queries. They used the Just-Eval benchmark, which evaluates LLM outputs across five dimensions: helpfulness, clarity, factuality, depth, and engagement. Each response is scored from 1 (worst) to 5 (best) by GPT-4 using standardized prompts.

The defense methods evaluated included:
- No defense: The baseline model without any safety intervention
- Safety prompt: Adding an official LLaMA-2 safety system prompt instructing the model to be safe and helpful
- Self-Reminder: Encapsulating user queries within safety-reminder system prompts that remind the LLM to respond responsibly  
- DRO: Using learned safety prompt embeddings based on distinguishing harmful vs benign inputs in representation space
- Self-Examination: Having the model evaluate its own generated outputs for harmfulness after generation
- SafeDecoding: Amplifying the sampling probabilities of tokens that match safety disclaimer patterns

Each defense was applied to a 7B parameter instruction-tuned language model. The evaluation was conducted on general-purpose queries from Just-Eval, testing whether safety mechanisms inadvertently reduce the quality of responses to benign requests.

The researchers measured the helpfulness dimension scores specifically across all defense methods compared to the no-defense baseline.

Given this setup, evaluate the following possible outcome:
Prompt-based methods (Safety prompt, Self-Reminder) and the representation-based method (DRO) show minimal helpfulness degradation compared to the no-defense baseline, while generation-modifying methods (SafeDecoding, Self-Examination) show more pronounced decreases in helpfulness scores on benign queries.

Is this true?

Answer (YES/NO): NO